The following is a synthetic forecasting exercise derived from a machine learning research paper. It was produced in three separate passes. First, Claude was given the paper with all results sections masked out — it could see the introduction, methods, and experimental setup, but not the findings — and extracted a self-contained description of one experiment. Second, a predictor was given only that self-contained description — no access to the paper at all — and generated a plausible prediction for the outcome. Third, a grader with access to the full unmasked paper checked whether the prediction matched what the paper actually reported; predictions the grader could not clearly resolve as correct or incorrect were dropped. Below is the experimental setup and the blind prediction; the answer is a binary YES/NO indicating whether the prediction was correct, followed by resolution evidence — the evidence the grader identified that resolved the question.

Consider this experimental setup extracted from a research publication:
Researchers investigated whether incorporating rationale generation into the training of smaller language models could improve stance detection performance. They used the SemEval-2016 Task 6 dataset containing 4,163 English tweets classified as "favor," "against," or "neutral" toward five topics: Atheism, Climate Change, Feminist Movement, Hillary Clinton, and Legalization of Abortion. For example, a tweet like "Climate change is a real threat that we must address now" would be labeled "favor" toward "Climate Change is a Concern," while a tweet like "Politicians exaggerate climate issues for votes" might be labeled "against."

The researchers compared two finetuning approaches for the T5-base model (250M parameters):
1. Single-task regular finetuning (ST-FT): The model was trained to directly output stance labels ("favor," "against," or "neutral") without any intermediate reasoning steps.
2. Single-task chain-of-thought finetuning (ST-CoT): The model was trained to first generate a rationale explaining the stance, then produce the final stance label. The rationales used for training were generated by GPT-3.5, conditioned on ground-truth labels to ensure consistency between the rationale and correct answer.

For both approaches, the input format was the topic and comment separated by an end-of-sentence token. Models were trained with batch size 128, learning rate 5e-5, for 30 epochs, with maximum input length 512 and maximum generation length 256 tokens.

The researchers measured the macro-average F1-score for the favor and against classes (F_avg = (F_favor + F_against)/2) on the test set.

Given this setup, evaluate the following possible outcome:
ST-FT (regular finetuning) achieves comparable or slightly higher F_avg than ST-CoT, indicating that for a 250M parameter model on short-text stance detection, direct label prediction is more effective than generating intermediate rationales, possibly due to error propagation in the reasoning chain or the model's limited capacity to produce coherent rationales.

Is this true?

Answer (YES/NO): NO